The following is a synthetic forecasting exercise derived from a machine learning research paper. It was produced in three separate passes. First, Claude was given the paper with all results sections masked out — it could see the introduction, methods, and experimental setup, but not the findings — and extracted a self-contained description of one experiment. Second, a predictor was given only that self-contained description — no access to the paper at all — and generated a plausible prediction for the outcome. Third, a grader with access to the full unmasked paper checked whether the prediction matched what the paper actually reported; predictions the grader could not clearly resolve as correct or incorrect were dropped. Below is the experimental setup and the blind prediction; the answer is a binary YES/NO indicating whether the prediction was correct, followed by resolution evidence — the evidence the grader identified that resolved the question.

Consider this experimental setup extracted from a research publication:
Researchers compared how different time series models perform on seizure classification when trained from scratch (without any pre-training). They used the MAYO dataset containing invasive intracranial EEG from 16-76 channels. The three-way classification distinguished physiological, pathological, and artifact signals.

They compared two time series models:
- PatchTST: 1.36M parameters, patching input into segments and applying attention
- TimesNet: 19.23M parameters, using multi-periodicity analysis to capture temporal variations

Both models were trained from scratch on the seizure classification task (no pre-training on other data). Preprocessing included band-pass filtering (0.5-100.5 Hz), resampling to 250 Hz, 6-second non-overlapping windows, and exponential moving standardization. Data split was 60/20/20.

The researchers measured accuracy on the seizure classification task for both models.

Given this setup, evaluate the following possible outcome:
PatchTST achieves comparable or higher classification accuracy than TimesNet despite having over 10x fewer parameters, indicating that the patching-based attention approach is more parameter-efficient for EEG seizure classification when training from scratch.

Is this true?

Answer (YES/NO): NO